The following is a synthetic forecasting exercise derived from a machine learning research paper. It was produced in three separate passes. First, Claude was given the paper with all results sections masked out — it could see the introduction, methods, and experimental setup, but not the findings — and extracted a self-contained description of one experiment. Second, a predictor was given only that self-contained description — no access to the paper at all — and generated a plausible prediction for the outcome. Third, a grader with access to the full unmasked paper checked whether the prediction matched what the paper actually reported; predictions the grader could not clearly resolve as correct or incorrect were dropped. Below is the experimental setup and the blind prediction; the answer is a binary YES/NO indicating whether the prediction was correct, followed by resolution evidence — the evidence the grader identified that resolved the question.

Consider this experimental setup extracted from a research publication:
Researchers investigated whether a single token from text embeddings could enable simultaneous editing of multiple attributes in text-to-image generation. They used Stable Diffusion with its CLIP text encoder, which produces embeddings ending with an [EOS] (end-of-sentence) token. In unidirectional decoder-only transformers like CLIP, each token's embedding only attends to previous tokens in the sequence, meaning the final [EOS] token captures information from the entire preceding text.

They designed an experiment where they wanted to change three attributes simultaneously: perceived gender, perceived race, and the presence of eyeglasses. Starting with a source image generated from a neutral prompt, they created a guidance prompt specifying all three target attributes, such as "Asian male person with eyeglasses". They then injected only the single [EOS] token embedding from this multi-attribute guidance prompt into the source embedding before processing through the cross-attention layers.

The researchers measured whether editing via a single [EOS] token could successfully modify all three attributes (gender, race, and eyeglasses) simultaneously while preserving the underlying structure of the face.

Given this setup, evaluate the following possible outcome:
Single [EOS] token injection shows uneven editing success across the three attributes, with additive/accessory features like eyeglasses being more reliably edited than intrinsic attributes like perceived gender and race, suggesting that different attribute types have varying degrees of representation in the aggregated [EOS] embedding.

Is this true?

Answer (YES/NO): NO